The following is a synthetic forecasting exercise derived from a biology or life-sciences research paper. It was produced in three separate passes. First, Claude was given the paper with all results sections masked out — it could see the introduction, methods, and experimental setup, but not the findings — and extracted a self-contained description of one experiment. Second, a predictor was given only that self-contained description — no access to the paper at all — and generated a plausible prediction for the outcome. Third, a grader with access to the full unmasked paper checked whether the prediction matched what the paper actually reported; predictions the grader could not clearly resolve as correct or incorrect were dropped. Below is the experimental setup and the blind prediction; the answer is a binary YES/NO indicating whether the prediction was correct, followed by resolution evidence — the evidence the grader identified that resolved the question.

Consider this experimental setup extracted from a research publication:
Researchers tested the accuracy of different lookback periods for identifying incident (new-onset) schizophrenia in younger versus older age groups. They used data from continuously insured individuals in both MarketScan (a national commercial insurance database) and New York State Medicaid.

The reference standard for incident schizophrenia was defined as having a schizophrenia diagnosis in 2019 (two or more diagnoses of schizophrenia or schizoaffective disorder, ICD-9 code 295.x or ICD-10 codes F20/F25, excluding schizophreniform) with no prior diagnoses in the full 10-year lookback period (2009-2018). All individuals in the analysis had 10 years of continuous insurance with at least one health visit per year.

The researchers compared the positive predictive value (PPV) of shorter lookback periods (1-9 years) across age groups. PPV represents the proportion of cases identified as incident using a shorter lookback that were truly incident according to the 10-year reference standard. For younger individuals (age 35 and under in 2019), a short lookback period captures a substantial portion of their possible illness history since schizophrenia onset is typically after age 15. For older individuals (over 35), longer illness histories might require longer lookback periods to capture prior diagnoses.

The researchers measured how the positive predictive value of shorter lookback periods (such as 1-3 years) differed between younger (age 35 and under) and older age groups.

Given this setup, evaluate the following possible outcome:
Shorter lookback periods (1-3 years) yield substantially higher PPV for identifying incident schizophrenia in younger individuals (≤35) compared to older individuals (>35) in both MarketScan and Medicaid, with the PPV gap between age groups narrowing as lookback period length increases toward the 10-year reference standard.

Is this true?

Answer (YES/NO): NO